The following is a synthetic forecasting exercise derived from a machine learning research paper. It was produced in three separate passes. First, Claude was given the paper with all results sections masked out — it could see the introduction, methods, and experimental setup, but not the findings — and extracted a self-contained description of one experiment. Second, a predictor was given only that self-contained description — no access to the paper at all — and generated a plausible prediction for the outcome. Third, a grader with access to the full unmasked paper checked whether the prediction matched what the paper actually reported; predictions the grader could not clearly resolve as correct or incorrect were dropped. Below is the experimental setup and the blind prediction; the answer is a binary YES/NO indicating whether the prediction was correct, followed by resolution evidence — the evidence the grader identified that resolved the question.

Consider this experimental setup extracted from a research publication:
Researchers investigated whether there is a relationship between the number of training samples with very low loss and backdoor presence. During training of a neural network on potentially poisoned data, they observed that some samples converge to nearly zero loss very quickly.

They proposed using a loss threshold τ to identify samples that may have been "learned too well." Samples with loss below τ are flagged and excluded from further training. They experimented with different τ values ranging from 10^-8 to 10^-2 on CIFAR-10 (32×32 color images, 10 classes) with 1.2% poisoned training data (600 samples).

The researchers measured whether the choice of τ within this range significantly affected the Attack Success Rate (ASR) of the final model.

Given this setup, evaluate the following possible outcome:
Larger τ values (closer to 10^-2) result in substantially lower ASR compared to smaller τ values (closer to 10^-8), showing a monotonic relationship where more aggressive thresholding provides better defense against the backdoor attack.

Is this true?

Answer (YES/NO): NO